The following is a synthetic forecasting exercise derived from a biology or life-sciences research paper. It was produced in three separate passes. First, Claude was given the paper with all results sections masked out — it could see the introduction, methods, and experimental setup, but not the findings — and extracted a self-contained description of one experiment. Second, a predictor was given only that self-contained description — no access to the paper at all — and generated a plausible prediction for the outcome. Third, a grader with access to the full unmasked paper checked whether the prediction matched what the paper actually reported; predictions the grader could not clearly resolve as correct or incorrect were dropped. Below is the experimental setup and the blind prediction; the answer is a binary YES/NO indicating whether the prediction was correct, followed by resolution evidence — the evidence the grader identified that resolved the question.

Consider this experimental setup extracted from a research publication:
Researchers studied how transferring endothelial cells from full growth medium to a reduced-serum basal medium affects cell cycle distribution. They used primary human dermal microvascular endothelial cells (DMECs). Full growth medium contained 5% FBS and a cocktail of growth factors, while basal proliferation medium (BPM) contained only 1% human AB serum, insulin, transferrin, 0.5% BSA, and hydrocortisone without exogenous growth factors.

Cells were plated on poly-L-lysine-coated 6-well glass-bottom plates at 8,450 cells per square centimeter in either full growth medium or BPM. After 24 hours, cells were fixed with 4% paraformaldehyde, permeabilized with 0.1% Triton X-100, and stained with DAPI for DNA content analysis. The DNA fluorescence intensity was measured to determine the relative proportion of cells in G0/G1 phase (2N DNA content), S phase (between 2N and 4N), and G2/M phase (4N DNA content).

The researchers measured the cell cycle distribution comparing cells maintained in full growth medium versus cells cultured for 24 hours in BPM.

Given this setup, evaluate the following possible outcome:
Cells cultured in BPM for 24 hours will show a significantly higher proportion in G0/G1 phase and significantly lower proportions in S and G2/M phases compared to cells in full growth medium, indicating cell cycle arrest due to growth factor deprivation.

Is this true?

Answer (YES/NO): YES